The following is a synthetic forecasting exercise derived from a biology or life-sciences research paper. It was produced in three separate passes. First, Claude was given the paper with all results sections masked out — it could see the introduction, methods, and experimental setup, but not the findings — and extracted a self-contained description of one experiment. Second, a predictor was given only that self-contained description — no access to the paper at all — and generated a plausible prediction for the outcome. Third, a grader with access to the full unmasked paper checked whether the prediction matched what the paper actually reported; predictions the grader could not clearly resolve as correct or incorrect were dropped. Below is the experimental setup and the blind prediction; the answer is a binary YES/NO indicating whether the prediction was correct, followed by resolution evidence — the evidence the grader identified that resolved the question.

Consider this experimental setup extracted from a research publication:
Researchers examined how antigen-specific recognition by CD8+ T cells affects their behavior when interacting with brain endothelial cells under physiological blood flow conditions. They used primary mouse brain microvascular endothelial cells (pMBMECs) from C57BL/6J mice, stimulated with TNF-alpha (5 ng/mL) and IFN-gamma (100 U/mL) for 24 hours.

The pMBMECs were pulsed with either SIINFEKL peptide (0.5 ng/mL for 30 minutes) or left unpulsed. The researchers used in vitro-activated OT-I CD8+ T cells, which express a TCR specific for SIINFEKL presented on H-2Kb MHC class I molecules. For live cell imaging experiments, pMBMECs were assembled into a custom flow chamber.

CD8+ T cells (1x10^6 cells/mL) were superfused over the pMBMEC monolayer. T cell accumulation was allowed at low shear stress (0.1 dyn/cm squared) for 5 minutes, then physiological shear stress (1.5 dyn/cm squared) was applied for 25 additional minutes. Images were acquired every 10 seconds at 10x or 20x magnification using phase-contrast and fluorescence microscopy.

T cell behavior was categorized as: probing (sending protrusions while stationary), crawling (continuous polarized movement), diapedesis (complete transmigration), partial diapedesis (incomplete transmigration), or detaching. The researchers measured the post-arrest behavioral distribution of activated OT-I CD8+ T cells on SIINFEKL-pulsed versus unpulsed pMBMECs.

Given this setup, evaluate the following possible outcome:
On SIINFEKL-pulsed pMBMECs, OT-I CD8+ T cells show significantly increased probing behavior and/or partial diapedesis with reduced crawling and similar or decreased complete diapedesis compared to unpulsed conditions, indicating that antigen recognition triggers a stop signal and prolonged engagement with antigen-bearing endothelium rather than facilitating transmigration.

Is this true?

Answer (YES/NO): YES